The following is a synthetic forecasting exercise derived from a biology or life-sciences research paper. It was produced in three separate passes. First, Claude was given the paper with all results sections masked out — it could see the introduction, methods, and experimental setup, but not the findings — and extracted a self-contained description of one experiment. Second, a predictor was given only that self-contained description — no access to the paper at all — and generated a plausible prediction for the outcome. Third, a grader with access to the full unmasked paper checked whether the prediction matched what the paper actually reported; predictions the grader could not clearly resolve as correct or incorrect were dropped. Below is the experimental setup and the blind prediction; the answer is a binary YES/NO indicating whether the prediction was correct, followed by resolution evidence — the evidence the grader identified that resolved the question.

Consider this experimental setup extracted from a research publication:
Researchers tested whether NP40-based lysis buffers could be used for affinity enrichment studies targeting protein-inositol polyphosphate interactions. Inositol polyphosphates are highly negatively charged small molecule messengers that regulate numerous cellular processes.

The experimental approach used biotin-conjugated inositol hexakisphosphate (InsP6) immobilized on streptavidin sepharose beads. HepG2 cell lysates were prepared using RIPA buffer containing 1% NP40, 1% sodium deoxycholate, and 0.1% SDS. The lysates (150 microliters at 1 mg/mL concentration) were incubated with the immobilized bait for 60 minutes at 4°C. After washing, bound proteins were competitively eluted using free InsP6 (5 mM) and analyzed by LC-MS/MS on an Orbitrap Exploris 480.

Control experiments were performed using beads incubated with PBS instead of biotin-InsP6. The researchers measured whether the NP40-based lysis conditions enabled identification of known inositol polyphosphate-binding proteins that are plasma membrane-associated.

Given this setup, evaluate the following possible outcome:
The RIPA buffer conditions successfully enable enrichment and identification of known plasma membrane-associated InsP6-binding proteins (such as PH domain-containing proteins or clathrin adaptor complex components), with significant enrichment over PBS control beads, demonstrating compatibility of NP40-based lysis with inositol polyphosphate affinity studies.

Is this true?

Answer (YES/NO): YES